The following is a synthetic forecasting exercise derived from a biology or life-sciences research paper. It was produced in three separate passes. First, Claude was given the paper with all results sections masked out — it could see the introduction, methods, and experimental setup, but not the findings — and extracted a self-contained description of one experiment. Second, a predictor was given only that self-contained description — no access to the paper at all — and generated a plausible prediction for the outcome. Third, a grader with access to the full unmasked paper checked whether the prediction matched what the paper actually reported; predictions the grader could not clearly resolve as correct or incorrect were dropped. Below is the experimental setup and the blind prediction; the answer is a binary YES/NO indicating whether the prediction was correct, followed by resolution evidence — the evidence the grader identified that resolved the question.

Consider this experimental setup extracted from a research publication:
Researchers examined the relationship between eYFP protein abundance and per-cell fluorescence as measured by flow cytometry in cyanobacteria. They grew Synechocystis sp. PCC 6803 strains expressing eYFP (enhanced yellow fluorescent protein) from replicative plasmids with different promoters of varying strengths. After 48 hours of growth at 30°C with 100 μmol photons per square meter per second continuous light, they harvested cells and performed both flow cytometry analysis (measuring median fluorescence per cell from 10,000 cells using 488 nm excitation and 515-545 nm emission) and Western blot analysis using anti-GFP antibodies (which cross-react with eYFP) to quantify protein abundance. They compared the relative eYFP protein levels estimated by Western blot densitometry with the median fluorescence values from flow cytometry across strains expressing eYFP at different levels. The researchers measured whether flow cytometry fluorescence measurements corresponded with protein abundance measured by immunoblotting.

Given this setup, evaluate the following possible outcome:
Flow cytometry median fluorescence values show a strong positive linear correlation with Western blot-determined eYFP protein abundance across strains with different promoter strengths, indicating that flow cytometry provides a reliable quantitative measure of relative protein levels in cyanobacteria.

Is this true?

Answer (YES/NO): YES